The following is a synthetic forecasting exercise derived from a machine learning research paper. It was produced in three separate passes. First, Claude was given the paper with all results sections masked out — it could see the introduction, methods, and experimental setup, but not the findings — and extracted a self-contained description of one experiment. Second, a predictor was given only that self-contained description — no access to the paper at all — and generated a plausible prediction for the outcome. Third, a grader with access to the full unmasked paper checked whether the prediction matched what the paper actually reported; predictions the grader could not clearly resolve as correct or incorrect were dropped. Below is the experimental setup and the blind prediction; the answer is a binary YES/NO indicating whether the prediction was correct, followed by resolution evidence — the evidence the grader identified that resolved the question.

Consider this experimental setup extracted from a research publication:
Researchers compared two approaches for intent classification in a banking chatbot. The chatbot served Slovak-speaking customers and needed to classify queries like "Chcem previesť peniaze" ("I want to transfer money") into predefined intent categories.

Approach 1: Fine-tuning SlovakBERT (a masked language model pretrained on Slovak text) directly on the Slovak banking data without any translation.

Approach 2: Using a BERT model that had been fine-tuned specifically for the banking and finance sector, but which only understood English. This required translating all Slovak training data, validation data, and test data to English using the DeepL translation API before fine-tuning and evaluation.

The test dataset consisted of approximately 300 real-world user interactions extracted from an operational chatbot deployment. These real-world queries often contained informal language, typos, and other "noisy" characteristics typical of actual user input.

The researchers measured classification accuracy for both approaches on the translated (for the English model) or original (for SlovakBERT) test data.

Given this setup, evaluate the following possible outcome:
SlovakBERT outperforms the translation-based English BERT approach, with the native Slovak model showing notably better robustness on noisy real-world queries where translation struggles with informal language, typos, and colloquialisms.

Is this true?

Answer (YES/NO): YES